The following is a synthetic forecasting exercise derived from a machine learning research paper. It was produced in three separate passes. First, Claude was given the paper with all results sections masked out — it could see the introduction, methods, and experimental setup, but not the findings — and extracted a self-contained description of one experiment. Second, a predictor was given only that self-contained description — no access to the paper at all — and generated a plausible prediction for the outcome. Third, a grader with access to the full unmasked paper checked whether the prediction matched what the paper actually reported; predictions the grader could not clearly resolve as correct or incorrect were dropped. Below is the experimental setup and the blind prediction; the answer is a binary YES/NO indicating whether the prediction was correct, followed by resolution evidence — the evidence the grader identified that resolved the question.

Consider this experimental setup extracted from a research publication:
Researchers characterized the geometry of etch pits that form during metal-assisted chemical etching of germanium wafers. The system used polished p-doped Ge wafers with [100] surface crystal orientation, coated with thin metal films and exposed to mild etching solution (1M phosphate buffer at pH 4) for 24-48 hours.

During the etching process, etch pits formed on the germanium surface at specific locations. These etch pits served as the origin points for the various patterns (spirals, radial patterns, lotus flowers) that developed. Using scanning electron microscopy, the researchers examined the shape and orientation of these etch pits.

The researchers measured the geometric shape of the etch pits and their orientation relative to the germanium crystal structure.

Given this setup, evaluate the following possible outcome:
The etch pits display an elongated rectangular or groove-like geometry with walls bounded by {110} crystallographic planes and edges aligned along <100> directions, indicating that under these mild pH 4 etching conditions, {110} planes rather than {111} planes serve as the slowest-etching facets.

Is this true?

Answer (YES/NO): NO